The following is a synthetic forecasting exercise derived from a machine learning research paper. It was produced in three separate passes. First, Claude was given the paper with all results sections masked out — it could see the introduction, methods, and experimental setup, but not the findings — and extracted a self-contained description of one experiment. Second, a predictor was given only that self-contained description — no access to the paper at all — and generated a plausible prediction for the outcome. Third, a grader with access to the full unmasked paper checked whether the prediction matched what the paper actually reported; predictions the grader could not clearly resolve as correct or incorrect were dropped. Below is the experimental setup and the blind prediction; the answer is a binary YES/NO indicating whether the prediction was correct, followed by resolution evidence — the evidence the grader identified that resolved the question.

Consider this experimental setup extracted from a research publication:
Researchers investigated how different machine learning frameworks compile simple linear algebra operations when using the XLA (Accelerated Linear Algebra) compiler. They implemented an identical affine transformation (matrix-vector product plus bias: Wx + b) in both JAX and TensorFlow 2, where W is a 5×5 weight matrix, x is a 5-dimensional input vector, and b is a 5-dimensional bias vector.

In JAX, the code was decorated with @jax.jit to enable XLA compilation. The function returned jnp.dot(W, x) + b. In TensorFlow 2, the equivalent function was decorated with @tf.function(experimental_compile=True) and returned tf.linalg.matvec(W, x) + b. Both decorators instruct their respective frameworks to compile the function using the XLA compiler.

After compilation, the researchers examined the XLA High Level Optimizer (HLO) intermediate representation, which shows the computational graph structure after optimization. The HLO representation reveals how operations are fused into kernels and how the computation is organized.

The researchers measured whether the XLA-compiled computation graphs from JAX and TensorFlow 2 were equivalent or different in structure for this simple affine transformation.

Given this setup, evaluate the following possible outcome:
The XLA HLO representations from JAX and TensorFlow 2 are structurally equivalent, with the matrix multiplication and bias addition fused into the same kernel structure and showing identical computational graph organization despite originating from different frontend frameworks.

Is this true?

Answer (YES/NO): YES